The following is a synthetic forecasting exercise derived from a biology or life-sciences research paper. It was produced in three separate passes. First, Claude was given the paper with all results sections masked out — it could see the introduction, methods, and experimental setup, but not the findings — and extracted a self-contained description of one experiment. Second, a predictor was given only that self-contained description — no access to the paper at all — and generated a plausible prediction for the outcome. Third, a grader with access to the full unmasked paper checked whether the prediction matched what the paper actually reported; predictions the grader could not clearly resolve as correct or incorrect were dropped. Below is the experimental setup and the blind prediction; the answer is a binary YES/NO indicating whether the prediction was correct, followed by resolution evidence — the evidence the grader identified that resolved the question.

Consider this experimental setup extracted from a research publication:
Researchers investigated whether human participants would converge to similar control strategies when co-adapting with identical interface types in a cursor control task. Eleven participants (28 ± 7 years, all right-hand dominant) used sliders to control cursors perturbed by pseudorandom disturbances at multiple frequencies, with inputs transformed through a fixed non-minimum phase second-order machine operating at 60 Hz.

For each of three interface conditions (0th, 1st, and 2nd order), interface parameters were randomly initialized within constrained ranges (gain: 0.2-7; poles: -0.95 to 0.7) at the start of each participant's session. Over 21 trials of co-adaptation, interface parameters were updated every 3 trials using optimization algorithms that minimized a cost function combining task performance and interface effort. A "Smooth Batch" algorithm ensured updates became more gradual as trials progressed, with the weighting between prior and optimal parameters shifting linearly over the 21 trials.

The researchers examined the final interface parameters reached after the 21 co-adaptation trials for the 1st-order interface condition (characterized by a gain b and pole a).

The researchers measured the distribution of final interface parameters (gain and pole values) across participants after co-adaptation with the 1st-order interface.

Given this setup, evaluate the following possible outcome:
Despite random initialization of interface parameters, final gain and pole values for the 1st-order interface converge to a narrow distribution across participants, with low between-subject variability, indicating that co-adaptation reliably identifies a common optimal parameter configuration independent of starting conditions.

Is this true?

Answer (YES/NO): NO